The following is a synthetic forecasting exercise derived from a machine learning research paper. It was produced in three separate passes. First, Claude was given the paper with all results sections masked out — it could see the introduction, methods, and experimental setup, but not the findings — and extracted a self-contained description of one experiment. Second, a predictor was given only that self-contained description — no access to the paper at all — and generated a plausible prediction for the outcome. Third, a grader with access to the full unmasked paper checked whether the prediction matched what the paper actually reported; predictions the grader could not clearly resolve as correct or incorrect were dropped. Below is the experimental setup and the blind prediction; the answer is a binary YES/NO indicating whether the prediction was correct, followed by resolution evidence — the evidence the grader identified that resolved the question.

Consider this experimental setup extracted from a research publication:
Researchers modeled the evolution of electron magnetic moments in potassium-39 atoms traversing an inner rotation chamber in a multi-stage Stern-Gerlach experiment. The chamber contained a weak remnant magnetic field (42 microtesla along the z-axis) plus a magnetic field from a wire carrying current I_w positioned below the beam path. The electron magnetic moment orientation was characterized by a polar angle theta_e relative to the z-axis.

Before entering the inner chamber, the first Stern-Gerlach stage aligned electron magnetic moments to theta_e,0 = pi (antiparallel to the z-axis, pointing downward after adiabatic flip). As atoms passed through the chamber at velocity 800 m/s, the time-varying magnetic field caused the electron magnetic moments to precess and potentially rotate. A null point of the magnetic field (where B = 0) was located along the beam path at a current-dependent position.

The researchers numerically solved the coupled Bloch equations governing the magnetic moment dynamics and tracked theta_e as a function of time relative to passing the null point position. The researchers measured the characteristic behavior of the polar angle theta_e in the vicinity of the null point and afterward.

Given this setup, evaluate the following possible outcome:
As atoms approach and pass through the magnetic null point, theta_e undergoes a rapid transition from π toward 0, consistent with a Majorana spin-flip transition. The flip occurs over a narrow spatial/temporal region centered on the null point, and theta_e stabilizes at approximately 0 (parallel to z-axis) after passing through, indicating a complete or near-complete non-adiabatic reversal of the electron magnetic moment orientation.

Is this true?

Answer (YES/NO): NO